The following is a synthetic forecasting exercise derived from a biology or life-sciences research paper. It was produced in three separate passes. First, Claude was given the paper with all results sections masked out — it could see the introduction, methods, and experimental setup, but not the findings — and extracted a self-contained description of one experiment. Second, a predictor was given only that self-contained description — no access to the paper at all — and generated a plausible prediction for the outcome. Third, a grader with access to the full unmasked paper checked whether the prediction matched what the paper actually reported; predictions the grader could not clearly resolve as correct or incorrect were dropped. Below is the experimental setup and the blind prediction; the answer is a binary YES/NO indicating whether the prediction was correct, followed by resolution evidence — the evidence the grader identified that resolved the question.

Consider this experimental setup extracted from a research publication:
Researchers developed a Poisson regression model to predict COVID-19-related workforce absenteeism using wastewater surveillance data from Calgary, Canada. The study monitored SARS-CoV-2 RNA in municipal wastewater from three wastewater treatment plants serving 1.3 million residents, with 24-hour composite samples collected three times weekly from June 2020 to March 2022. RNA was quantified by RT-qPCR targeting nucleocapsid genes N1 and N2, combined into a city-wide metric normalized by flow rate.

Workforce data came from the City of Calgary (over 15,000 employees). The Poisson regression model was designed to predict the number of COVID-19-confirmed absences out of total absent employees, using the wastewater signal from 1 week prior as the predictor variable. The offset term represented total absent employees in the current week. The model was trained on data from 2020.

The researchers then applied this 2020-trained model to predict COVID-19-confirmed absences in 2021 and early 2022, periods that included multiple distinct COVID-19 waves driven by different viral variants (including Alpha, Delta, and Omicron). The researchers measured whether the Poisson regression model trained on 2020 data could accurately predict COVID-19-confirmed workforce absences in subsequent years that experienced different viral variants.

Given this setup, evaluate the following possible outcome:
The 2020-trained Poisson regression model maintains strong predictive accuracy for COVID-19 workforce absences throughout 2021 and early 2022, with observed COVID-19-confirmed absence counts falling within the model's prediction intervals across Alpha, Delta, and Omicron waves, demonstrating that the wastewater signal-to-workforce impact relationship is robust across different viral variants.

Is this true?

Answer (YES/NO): YES